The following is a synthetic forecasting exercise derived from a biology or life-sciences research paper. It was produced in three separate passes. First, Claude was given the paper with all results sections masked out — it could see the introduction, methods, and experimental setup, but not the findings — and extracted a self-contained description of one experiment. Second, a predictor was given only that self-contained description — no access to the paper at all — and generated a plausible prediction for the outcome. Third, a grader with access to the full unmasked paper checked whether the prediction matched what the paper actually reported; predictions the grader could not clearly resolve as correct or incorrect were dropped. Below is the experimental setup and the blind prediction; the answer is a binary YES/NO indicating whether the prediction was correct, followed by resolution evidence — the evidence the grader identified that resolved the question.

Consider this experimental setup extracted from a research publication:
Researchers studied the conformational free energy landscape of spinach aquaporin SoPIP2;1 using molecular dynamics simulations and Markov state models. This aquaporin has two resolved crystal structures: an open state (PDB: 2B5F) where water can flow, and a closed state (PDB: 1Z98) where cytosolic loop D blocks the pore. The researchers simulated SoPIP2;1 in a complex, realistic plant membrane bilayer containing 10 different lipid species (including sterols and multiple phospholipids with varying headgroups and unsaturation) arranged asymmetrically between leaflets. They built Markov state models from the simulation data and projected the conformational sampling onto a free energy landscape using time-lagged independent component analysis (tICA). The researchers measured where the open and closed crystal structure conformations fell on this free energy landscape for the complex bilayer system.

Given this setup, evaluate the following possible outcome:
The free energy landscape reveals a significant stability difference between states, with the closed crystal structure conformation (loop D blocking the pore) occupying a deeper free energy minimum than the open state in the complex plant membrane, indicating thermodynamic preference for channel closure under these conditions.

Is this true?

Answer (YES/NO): YES